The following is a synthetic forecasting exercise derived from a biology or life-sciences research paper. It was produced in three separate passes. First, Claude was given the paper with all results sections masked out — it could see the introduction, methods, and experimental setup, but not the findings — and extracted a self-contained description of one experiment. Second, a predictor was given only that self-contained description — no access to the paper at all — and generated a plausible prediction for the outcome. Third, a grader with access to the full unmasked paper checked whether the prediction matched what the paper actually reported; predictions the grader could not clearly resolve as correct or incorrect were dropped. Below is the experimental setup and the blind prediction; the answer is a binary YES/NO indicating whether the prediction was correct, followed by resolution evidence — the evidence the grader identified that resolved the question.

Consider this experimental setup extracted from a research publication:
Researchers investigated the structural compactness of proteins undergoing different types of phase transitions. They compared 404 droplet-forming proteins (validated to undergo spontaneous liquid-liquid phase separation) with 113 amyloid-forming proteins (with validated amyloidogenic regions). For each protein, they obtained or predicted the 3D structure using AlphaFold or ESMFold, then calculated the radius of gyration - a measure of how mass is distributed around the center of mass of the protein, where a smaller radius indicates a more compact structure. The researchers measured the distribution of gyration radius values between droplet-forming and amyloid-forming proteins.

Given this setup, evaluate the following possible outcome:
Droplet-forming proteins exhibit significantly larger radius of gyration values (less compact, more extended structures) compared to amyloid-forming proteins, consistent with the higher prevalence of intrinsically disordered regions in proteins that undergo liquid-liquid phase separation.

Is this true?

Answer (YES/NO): YES